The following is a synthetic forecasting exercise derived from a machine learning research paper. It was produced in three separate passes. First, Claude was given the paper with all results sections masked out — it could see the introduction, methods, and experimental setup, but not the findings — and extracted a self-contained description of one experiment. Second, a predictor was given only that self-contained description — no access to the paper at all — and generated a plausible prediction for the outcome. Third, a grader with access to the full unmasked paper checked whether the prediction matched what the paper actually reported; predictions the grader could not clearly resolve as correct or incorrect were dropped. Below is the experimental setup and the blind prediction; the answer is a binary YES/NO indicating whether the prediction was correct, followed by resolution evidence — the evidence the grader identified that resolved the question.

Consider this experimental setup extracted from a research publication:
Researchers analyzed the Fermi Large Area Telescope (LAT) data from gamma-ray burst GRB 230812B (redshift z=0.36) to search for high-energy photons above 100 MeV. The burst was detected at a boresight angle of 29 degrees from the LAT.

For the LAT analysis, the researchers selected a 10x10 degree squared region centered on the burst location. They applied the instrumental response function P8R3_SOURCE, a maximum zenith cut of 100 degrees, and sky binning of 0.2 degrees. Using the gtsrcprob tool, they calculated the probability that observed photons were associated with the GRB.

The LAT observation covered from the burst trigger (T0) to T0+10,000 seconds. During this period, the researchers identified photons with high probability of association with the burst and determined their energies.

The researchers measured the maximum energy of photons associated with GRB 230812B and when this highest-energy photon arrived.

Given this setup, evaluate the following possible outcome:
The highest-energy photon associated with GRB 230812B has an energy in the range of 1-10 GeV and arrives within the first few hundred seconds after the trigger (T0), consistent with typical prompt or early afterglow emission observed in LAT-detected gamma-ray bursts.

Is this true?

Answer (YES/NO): NO